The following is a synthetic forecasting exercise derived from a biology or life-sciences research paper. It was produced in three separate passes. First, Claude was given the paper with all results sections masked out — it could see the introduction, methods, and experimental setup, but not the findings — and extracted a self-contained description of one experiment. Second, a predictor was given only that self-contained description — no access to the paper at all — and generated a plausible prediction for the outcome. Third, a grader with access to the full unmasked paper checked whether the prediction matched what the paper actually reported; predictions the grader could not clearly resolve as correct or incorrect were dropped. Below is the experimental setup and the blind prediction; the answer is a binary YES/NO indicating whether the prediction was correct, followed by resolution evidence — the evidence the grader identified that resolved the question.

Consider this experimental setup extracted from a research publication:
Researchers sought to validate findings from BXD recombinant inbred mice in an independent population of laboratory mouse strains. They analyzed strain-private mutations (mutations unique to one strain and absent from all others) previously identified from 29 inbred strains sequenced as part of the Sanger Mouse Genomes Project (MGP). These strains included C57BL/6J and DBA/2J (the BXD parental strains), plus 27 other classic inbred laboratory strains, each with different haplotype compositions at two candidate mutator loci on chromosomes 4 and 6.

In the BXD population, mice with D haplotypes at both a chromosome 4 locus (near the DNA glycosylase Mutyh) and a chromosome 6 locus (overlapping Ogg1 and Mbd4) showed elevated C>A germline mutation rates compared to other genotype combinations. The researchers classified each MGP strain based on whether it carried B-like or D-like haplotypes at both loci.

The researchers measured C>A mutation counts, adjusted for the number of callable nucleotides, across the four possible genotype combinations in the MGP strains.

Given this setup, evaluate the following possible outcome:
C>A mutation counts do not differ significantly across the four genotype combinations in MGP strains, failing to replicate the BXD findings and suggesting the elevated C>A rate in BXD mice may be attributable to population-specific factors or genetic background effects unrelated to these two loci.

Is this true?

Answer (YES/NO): NO